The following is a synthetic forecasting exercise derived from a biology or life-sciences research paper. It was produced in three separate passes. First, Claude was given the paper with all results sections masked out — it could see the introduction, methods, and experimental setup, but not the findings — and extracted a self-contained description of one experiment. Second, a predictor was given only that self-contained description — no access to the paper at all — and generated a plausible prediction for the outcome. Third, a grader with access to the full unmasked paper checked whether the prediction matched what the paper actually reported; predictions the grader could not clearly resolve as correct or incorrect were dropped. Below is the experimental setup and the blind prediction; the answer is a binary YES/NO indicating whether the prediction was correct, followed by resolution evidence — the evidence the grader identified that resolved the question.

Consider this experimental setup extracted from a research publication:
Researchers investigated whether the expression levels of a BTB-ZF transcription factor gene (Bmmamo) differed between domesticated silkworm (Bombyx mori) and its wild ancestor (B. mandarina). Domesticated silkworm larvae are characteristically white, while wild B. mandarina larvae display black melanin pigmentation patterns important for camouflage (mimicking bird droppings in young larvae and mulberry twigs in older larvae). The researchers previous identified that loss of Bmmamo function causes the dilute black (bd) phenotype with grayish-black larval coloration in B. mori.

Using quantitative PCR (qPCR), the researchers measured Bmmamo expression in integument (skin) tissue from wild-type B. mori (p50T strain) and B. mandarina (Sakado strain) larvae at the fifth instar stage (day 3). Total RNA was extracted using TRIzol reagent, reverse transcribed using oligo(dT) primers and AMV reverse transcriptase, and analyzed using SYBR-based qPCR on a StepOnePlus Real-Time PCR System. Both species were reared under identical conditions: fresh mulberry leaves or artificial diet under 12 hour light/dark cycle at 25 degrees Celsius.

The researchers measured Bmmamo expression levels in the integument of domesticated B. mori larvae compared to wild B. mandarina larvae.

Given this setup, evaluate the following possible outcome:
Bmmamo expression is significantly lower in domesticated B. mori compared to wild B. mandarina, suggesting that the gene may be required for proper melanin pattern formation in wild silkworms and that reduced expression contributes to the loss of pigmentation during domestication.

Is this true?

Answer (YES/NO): NO